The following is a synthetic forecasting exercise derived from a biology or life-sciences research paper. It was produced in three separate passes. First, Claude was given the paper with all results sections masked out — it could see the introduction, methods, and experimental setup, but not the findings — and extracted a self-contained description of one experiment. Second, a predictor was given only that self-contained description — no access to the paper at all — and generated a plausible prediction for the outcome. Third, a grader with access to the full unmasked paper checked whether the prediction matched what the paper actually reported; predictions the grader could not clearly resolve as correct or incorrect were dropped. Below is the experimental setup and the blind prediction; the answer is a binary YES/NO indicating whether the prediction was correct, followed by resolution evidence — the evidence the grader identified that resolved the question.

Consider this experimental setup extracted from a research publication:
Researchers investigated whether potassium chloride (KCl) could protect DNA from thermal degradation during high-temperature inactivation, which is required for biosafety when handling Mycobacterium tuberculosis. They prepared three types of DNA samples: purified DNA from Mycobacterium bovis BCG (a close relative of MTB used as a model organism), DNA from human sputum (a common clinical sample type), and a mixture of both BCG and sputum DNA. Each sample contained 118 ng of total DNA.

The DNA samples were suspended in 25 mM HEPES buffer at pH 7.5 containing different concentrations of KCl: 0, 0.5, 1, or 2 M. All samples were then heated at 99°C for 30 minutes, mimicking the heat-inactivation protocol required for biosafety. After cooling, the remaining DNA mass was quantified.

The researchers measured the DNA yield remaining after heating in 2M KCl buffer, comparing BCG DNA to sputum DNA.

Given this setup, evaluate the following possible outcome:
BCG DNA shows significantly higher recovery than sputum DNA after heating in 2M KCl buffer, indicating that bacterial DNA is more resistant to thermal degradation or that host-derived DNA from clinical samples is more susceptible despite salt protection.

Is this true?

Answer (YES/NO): YES